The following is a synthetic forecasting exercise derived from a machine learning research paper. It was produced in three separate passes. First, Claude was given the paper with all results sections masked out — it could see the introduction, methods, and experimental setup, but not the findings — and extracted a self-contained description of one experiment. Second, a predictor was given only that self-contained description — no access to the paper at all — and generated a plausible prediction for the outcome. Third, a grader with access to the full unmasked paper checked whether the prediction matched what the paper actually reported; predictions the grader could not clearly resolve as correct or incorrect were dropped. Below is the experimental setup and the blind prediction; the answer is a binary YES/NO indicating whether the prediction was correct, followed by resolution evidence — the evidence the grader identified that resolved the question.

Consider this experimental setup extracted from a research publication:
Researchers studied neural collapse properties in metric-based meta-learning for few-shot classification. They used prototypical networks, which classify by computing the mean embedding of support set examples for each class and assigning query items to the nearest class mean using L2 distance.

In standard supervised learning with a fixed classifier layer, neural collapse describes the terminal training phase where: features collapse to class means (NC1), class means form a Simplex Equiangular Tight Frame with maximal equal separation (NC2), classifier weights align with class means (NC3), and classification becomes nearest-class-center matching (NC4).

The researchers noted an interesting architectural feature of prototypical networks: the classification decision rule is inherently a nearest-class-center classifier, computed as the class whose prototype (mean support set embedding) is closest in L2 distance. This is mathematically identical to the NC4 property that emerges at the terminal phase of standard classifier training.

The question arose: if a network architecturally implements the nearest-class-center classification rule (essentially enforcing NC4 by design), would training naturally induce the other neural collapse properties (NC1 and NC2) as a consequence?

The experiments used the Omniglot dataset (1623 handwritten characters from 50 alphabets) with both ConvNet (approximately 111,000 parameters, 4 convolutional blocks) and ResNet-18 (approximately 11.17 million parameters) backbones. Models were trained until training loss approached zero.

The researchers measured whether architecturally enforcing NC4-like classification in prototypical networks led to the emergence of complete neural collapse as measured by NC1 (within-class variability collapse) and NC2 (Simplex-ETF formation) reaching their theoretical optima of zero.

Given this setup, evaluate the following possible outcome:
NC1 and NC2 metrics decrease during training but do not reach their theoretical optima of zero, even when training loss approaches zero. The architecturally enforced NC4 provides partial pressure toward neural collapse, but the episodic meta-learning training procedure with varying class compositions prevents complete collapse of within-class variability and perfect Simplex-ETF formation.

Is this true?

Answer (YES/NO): YES